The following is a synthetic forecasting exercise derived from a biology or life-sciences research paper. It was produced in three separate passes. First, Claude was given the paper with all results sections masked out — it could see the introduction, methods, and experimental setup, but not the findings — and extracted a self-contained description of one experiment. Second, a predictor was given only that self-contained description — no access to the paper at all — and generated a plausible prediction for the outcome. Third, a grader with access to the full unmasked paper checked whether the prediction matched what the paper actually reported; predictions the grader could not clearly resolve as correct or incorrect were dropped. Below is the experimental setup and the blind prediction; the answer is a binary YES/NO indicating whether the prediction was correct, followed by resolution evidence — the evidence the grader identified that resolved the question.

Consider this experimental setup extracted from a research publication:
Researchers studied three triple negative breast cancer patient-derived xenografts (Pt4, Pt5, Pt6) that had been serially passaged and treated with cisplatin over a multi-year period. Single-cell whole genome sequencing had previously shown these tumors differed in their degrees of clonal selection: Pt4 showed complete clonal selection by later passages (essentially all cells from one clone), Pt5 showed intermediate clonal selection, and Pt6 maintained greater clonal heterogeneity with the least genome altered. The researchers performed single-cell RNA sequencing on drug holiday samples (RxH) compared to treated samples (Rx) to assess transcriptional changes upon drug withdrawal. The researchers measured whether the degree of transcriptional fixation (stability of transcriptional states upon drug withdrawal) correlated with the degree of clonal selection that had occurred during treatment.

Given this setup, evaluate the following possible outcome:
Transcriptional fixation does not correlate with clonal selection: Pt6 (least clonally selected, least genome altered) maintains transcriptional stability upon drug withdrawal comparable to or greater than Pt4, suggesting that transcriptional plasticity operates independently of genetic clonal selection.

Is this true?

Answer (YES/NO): NO